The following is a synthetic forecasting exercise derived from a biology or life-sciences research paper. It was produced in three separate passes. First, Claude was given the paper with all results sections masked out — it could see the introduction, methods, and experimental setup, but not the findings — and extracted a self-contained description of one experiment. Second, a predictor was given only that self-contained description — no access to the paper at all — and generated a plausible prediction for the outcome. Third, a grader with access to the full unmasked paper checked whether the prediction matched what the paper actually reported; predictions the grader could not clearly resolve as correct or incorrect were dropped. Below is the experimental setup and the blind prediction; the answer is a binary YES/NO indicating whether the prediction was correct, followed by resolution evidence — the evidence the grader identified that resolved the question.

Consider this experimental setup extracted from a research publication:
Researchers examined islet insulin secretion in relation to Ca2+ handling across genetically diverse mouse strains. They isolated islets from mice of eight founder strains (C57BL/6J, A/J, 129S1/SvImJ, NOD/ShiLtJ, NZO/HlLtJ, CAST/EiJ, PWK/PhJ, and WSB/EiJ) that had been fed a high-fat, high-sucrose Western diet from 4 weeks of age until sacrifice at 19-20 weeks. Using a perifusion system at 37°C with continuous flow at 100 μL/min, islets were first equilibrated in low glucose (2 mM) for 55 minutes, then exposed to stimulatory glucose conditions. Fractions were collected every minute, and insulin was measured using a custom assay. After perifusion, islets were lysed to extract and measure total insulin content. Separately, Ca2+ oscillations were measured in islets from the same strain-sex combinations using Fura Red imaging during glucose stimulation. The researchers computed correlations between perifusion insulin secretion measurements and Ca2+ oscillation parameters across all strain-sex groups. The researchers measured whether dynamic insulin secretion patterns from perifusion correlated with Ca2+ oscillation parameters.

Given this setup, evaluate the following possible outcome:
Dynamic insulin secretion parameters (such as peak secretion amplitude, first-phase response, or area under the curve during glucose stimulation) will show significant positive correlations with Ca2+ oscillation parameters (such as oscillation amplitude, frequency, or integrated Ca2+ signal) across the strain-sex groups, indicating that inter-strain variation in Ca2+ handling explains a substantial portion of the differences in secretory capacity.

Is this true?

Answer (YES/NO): NO